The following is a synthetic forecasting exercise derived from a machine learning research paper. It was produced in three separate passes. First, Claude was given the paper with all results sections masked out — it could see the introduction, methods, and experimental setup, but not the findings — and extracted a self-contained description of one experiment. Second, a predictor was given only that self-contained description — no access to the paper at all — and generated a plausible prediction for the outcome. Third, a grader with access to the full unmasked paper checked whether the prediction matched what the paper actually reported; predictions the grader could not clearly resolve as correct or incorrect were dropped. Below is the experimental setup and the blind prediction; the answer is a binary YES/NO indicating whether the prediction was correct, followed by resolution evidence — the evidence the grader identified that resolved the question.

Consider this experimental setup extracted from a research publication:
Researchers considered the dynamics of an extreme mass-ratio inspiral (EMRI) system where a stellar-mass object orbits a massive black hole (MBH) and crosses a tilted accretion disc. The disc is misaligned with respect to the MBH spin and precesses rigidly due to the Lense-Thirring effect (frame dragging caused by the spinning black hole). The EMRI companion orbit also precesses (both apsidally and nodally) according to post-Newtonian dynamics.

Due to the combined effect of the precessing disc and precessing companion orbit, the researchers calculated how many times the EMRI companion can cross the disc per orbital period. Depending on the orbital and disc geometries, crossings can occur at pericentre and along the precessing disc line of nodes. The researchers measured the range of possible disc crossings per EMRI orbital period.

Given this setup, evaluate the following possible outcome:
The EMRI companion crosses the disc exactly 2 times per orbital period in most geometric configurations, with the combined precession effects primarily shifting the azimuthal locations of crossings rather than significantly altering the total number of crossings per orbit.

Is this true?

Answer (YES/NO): NO